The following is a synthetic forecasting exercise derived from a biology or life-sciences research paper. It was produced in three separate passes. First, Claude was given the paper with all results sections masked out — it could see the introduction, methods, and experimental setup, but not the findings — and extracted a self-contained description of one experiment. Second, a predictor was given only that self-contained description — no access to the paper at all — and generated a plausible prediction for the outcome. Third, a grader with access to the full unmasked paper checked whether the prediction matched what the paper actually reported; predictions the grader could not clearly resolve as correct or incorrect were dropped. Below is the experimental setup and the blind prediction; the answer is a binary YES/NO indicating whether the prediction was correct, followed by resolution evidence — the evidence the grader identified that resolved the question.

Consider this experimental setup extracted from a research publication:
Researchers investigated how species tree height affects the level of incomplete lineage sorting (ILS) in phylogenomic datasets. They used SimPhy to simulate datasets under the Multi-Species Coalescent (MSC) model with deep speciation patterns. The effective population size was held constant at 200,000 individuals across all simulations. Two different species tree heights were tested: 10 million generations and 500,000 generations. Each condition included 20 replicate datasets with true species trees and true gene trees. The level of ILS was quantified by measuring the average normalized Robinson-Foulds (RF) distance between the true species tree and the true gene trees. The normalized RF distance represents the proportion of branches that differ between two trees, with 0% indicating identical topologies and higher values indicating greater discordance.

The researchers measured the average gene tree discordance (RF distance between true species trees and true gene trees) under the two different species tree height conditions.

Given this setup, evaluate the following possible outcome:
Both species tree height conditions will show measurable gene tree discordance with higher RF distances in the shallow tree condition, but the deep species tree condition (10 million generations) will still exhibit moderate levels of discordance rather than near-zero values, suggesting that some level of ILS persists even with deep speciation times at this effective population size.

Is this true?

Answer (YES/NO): YES